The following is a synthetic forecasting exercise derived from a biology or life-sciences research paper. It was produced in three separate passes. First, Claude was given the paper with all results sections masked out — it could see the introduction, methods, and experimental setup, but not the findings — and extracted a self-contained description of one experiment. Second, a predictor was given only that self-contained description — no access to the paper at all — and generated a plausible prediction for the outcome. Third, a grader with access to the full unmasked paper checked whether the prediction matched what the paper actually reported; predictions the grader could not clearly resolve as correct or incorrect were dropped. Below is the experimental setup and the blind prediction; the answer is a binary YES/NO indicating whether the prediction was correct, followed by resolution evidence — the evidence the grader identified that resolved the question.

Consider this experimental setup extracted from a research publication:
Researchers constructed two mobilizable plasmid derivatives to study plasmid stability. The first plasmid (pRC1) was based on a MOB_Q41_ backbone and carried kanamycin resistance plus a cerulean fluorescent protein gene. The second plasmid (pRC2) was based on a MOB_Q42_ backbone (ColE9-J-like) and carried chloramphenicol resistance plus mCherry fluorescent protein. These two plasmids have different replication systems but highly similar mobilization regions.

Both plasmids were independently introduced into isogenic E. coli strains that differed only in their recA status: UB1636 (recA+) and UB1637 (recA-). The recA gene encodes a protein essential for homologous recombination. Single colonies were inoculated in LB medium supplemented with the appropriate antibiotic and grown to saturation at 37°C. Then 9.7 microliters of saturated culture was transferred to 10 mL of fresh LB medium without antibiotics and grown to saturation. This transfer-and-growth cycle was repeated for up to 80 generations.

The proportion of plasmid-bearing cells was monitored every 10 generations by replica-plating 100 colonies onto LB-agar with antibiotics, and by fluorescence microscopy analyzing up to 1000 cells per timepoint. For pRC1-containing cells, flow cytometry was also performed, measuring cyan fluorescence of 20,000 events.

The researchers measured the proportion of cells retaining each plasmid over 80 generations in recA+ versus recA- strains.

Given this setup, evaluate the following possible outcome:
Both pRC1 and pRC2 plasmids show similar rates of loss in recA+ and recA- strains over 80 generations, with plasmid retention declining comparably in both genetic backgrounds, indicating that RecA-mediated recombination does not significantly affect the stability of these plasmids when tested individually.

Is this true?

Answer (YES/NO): NO